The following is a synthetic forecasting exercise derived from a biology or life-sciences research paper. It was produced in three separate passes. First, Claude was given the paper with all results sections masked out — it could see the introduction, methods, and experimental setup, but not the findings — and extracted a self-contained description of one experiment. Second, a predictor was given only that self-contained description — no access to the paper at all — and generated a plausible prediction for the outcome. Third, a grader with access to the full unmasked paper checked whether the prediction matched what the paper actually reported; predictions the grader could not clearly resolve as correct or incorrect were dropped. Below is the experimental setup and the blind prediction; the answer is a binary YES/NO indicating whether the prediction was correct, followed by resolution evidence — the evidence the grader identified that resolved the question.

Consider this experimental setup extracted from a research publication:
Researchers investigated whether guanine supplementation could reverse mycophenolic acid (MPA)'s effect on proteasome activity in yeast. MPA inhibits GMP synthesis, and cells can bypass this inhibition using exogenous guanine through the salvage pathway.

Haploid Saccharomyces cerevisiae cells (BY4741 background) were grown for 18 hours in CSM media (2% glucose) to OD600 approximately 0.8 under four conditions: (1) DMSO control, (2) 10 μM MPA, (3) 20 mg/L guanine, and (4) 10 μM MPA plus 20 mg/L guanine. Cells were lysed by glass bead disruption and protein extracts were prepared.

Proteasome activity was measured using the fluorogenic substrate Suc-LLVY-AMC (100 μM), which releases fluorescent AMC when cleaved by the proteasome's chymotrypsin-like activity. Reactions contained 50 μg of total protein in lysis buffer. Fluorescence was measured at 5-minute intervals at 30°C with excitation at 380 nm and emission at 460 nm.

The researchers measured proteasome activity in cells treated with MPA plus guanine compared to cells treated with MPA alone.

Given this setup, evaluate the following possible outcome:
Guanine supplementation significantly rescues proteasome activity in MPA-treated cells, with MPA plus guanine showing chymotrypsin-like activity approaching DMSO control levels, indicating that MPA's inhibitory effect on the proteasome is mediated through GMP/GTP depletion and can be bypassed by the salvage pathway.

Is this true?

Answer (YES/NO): NO